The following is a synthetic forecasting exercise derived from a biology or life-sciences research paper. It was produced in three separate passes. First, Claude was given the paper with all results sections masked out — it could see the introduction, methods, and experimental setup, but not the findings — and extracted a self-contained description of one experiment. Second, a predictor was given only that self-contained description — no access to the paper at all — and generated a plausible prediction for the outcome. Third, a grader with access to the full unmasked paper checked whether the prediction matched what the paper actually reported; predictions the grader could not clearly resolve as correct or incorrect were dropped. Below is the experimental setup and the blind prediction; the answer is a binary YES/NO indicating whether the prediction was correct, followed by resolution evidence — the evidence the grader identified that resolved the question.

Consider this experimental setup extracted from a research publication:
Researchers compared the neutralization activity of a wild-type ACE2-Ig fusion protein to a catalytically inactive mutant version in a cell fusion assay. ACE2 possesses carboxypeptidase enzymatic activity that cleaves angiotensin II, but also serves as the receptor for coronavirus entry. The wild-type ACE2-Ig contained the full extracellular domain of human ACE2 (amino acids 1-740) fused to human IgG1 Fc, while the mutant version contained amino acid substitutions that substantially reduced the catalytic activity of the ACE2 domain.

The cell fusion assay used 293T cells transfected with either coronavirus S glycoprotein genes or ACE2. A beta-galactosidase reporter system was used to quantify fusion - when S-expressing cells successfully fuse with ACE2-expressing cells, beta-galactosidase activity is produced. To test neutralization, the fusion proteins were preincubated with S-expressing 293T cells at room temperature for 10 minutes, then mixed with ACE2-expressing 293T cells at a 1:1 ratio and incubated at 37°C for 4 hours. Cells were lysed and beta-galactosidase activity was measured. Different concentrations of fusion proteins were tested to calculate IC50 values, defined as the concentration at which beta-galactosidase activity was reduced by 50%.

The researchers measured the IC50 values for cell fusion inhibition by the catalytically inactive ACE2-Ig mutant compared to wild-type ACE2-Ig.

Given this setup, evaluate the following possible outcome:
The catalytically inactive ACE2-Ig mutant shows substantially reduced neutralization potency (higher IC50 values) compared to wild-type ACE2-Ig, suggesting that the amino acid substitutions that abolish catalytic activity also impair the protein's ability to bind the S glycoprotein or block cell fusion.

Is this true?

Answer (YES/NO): NO